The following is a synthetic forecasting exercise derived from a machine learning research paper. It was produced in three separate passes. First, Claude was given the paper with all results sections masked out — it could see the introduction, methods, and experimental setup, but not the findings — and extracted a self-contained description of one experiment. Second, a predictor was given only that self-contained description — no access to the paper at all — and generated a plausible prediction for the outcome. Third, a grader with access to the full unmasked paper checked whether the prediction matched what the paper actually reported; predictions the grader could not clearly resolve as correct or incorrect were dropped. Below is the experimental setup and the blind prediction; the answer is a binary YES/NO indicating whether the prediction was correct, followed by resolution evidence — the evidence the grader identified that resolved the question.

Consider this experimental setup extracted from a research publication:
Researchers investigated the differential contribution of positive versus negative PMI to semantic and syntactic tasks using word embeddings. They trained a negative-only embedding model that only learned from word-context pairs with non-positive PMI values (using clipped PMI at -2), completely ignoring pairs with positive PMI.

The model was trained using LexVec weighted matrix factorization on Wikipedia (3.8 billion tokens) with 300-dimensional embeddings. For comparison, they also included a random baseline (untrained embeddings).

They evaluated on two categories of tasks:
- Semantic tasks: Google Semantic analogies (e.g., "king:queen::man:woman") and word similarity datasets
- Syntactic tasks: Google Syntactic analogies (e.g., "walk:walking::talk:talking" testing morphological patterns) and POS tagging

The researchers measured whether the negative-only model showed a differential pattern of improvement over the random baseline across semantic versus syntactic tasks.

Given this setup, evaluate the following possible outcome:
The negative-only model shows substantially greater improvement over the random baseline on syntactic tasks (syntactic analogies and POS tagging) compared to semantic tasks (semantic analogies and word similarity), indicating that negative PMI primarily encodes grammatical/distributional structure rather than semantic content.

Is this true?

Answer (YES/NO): YES